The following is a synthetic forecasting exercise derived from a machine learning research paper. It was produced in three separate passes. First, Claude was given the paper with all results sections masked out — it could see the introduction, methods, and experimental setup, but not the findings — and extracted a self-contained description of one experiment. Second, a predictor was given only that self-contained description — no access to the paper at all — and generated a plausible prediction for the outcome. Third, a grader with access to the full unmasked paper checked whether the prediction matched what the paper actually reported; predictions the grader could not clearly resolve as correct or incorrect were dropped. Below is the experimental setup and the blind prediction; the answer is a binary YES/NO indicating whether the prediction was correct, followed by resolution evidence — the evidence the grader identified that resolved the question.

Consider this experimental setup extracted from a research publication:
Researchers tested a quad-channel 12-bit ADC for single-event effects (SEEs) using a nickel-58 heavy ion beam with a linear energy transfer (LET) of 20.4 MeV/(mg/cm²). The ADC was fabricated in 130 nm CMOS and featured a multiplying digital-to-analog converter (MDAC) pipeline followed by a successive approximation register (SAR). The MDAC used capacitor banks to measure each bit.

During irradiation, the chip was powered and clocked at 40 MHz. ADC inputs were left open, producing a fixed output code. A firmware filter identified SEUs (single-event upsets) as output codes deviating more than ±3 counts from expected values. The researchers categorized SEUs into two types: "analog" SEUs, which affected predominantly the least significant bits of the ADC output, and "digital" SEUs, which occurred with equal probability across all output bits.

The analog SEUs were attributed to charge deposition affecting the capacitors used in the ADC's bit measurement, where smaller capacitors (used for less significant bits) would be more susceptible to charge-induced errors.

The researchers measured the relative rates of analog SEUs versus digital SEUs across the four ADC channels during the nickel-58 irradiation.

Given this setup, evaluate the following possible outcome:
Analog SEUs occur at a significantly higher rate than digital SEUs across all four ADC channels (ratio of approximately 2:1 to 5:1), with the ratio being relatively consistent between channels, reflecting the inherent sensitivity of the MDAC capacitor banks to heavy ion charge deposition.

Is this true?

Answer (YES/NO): NO